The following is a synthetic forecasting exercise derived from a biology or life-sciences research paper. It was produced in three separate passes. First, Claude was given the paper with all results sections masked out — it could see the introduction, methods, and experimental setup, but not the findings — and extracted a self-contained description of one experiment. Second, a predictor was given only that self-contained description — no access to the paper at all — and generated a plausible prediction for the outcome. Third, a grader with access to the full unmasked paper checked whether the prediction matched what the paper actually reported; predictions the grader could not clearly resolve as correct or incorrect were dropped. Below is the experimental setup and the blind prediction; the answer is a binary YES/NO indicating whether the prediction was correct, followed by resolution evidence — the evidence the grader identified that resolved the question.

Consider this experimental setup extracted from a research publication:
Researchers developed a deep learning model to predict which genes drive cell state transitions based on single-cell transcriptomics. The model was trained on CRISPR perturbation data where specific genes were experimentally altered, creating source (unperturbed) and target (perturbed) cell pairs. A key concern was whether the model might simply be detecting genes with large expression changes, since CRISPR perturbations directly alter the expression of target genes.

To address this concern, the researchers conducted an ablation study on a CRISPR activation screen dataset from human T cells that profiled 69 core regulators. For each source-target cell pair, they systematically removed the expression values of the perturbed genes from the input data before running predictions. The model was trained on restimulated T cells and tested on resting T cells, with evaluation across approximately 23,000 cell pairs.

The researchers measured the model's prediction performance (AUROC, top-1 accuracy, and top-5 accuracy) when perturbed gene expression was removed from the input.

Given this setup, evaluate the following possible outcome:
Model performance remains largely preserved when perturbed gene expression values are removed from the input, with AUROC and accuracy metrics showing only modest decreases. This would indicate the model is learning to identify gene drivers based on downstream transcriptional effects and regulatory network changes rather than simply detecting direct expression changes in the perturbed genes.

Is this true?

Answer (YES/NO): NO